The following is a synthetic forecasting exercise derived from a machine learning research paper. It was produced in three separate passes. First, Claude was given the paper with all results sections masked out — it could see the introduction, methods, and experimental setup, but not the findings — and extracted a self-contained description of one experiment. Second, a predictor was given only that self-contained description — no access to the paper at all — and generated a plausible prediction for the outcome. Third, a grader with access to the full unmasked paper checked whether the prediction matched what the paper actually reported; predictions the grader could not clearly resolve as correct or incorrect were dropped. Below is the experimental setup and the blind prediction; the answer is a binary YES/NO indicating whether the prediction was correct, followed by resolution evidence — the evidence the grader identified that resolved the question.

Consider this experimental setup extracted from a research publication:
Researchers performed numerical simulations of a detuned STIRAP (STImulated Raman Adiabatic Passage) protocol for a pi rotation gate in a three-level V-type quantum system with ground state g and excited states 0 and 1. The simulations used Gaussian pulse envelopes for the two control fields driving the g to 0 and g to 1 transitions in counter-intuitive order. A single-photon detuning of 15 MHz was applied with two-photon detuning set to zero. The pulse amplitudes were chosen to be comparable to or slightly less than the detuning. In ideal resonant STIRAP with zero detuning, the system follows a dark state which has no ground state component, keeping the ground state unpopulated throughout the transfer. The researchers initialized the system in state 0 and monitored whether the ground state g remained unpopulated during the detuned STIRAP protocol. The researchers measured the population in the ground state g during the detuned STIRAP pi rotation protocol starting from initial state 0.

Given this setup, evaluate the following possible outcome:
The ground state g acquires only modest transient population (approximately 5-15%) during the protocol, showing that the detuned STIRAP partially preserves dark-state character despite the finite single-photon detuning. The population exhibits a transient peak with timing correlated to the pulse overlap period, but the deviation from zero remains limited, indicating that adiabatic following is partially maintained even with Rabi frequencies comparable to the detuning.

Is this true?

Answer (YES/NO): NO